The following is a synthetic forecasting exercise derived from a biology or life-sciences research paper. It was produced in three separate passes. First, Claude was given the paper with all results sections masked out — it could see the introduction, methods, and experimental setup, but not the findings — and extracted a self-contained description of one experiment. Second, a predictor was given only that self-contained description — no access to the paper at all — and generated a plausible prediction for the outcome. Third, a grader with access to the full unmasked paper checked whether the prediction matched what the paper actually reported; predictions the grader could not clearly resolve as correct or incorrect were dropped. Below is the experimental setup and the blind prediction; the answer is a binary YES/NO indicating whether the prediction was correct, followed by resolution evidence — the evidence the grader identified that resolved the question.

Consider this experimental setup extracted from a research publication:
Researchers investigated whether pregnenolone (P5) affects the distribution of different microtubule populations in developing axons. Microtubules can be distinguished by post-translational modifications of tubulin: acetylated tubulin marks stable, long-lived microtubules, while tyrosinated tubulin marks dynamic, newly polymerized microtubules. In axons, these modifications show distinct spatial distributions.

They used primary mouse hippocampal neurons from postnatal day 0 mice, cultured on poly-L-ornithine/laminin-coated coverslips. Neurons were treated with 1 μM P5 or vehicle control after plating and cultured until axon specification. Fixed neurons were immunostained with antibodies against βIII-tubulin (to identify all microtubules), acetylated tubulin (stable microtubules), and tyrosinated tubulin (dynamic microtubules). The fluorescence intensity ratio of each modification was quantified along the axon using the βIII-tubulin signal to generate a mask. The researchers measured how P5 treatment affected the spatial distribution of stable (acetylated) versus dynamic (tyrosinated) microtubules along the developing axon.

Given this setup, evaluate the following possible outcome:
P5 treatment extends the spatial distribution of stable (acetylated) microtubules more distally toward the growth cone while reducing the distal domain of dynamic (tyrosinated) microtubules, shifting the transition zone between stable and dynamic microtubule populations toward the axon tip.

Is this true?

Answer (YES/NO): NO